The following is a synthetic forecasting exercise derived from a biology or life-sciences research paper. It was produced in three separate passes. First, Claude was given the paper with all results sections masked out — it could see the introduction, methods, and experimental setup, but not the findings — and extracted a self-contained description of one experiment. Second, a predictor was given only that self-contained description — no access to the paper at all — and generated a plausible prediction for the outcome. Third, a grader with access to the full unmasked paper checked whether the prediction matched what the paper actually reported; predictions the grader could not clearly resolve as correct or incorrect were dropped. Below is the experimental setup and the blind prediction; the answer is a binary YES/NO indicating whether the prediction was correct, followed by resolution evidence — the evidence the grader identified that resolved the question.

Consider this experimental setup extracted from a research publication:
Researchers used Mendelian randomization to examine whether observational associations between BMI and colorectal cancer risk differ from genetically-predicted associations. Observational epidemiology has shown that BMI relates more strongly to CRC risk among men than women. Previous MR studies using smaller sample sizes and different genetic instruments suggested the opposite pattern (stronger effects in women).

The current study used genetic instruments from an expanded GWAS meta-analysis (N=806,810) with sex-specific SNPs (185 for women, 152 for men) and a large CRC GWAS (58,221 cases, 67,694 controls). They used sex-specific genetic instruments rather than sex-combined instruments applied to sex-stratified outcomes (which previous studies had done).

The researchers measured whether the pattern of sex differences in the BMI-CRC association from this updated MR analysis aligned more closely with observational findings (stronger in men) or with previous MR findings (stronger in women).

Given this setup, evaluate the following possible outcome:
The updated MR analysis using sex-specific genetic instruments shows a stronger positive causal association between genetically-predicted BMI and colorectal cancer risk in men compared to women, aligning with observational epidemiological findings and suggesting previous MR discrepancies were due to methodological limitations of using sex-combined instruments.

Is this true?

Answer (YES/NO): YES